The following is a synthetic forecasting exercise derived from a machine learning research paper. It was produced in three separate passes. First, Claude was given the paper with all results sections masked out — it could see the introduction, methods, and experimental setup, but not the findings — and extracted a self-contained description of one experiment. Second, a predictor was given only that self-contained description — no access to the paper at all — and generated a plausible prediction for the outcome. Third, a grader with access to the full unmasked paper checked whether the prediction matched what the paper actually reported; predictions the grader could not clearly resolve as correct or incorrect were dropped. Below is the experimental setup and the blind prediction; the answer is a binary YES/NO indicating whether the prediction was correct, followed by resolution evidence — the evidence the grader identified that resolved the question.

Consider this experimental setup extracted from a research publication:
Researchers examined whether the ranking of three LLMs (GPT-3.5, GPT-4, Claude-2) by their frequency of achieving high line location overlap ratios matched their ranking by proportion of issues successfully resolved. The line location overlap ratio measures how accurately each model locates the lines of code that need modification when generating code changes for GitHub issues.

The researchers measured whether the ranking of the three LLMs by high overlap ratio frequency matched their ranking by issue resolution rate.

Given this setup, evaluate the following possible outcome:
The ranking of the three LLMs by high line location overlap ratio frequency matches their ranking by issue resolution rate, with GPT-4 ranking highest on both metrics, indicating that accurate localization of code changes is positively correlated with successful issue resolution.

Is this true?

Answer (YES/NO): NO